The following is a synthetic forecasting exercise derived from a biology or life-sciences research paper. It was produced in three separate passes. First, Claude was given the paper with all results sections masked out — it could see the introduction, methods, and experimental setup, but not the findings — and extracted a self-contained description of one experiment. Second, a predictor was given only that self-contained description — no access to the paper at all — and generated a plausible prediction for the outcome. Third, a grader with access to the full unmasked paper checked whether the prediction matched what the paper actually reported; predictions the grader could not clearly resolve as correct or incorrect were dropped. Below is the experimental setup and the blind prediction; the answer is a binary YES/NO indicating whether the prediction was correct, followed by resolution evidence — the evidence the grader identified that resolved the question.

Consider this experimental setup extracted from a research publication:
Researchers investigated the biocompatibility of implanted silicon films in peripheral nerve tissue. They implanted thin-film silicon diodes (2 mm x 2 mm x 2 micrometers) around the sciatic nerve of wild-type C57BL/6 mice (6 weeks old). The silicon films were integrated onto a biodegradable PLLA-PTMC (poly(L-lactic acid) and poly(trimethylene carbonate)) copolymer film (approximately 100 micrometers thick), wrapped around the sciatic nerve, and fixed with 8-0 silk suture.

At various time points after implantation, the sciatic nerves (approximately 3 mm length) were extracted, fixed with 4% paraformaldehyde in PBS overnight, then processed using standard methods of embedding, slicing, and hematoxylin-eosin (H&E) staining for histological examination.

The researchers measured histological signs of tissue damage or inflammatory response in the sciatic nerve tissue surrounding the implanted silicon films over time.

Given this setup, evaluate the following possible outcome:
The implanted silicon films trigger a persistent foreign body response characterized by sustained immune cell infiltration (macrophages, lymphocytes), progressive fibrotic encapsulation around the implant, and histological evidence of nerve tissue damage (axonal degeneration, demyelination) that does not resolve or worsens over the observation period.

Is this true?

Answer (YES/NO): NO